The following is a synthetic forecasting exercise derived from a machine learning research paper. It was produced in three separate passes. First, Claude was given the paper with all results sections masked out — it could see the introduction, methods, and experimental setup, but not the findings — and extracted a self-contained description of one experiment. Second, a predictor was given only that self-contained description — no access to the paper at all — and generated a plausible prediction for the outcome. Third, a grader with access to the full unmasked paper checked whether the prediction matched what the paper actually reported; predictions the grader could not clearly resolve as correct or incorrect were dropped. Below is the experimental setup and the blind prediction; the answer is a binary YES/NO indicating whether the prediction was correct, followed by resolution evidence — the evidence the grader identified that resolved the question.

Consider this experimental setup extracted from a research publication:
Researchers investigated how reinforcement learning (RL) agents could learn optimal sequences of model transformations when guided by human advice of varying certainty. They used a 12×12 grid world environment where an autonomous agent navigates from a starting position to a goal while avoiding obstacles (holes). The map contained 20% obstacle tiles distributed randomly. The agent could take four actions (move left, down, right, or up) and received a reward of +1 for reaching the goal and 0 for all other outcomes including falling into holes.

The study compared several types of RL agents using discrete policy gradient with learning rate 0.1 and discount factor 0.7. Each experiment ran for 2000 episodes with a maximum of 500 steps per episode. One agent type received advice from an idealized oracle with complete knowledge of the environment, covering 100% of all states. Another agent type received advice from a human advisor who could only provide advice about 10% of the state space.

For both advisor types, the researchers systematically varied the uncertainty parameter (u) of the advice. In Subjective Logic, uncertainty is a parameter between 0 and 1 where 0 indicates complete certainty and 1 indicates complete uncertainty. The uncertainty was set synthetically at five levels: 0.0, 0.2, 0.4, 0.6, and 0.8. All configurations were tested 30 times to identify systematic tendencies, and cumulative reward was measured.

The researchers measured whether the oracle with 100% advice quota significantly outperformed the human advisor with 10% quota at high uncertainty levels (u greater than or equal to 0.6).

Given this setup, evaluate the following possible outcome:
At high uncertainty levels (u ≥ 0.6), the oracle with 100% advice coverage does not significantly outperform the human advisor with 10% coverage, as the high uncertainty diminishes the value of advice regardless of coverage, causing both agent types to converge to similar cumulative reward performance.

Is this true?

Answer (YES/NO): YES